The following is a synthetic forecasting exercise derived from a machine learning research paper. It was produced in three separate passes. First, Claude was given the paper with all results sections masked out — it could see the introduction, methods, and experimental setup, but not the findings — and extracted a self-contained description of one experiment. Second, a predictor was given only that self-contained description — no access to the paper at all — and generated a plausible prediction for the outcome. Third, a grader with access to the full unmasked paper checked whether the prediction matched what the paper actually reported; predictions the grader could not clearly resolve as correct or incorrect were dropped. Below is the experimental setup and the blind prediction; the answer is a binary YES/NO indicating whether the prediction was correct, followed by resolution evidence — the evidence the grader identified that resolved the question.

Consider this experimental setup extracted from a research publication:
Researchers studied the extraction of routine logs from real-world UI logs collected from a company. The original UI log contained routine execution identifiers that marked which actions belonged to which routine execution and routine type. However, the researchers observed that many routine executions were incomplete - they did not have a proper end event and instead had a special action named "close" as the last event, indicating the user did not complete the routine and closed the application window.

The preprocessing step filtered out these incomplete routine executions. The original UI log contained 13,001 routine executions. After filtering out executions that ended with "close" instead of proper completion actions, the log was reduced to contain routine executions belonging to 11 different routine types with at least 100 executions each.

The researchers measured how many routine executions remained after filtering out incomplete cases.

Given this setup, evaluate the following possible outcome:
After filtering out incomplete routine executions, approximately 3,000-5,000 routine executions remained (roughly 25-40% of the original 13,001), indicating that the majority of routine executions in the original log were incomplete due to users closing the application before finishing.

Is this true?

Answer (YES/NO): NO